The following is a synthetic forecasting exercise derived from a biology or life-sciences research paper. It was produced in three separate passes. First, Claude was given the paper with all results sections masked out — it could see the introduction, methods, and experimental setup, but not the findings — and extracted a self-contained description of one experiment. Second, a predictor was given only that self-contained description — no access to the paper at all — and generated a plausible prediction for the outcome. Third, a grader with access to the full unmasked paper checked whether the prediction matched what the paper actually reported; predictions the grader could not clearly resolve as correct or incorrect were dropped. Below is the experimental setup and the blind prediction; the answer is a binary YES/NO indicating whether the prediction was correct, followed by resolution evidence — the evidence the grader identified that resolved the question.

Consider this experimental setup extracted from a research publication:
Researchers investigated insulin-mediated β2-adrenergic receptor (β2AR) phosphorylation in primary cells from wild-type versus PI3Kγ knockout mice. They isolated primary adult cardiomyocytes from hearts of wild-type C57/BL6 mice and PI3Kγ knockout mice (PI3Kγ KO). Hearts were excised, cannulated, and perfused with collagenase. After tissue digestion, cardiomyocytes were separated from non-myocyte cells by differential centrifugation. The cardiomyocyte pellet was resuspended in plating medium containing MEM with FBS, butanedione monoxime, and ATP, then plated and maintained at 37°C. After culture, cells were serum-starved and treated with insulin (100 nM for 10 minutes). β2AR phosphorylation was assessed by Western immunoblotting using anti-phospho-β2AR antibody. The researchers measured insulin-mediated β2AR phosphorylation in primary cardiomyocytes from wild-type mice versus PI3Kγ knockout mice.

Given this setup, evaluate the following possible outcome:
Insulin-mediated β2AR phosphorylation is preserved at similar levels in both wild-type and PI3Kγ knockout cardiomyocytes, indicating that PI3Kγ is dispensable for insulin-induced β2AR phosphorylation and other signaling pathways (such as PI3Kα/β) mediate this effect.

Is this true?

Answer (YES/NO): NO